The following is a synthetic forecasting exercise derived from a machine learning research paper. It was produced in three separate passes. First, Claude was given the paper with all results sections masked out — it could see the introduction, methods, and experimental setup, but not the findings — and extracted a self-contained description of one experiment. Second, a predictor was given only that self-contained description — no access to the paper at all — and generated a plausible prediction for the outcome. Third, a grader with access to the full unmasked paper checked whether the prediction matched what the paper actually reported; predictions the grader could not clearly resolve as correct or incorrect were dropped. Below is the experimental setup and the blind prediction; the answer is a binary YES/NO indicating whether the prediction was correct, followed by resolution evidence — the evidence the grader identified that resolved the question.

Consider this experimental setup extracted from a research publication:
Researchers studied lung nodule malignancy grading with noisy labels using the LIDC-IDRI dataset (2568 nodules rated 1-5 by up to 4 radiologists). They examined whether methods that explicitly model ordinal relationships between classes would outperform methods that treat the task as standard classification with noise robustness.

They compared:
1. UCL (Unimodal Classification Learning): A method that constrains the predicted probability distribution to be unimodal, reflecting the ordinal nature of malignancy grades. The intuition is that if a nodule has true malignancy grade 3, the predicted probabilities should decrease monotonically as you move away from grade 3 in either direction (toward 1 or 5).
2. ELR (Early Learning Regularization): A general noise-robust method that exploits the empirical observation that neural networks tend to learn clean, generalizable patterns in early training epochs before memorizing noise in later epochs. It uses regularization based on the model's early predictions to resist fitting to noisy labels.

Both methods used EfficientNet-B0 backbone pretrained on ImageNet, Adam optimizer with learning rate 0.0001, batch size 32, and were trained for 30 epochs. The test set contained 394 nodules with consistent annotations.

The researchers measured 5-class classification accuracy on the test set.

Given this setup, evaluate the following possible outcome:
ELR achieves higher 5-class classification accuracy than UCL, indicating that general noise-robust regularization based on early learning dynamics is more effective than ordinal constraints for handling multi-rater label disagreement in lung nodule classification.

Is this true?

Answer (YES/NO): YES